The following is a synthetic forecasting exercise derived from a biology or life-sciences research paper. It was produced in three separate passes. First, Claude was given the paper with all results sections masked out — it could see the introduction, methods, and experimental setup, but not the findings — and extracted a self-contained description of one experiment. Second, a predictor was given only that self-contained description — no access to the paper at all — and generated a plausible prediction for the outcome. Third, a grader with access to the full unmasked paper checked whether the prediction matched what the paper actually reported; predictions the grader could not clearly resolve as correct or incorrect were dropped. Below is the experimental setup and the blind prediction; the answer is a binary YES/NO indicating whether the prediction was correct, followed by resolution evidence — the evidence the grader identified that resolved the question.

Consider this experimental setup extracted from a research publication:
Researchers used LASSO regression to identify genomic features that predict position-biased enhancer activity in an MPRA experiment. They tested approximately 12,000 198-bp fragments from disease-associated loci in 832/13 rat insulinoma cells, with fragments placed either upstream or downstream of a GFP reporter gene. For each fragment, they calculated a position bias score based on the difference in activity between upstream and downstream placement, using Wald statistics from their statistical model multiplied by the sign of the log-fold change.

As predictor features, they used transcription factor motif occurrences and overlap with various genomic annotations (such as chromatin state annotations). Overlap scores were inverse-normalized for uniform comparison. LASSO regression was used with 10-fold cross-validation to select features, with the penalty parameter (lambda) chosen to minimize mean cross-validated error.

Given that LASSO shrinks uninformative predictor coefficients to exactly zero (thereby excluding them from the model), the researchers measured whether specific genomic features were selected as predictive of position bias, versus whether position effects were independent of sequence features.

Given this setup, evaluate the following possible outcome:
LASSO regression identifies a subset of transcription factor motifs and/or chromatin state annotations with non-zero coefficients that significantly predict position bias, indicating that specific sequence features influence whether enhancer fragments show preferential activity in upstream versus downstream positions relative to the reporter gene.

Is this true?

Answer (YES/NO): YES